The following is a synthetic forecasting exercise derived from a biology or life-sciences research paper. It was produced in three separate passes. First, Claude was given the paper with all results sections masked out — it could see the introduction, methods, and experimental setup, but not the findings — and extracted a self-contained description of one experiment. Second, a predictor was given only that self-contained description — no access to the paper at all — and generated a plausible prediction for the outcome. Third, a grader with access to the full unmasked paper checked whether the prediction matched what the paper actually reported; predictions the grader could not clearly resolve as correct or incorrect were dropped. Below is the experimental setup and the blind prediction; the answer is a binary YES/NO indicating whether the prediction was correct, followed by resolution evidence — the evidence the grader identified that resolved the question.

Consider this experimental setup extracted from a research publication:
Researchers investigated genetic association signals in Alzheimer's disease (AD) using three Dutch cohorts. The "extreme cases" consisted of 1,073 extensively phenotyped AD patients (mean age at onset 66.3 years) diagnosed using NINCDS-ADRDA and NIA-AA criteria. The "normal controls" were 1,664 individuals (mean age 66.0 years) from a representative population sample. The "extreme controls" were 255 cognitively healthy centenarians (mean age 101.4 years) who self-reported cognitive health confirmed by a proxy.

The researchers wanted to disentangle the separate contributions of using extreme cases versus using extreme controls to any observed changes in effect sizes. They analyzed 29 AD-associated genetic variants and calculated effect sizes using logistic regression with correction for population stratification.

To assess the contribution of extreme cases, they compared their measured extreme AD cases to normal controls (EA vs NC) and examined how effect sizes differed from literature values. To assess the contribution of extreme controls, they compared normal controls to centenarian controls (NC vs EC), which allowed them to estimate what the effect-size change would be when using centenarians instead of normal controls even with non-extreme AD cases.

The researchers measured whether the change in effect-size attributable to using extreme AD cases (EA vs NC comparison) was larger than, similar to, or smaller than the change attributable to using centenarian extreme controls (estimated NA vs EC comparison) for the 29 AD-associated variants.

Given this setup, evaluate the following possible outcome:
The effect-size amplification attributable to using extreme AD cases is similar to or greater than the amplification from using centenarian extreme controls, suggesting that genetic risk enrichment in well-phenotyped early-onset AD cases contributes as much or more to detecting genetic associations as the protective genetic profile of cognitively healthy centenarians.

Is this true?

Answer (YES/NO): NO